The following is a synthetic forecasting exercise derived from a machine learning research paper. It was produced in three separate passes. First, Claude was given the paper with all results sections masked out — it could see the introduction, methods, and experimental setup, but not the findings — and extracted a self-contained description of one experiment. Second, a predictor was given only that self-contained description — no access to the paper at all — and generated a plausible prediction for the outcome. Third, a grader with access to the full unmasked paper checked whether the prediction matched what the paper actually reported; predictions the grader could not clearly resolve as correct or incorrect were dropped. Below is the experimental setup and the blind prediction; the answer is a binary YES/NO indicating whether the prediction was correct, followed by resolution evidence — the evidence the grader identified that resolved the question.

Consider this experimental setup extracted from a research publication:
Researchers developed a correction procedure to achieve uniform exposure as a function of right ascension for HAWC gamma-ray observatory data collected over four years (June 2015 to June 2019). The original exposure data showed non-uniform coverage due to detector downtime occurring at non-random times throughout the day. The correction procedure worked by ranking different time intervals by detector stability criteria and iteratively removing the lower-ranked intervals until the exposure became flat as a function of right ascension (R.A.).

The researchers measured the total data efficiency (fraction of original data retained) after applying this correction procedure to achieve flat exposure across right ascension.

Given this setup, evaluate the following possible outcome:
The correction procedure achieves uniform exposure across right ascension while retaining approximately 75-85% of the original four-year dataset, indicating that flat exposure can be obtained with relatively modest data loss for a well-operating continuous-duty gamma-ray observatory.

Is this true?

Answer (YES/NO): NO